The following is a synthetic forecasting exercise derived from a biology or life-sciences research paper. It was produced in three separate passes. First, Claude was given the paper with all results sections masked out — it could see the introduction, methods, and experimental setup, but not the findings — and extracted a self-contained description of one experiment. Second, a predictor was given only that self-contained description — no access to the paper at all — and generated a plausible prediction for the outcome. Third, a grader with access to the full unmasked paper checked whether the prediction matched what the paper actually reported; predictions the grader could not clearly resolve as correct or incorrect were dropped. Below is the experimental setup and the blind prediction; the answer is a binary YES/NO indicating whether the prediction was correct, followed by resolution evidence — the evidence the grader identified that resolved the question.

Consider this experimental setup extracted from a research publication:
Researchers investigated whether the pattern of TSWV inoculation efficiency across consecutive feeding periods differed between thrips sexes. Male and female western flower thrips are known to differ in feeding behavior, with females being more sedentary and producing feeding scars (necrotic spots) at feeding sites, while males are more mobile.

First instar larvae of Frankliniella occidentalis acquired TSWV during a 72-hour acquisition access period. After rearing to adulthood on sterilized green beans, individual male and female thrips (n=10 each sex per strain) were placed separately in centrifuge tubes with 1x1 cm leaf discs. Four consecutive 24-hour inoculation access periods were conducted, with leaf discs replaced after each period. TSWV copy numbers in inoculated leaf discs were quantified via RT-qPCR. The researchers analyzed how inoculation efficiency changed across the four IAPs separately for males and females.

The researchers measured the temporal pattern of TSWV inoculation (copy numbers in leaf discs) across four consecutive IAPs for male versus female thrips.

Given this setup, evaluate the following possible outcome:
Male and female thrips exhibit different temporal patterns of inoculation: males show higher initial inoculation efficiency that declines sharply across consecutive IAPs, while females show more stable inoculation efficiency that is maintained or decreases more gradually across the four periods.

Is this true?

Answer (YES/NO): NO